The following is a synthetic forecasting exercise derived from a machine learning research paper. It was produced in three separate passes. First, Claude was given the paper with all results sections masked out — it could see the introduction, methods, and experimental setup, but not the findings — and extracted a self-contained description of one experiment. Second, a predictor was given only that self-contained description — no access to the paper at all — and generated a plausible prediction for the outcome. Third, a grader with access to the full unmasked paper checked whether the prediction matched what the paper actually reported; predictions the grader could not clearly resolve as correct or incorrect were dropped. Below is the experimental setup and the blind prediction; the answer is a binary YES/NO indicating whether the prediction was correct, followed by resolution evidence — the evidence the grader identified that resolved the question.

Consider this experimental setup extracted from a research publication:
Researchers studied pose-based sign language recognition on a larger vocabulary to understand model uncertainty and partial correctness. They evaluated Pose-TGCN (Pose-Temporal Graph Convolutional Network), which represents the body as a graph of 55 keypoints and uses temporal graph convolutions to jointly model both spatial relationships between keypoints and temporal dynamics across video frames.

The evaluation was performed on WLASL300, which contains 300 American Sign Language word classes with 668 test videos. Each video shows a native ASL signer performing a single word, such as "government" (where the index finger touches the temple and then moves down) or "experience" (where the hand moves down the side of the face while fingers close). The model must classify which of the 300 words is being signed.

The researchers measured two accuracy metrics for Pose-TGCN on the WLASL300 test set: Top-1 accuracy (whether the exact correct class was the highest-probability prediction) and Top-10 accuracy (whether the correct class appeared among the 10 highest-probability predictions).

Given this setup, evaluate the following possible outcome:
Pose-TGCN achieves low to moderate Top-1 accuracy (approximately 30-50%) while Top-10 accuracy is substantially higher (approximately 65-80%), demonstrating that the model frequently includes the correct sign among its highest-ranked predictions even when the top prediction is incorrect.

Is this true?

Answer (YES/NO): YES